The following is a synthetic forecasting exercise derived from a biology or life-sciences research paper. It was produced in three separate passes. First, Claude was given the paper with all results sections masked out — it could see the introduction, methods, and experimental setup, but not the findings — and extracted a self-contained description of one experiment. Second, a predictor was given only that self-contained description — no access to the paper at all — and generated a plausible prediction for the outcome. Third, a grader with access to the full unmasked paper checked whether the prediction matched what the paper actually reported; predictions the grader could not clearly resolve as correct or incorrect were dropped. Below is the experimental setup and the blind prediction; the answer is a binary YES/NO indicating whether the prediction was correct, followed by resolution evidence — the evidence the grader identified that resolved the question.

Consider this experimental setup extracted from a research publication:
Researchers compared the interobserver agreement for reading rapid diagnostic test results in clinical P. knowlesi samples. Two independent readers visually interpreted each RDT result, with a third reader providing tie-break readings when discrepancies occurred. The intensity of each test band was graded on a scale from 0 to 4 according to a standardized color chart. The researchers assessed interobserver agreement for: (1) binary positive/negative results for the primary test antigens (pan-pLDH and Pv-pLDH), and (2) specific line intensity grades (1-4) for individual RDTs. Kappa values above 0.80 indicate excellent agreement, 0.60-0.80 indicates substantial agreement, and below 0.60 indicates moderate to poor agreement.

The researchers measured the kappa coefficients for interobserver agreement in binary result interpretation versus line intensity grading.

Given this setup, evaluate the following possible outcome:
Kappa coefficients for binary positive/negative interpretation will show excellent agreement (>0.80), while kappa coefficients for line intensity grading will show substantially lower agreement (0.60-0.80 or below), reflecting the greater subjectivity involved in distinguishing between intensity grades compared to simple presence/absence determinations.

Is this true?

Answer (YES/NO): YES